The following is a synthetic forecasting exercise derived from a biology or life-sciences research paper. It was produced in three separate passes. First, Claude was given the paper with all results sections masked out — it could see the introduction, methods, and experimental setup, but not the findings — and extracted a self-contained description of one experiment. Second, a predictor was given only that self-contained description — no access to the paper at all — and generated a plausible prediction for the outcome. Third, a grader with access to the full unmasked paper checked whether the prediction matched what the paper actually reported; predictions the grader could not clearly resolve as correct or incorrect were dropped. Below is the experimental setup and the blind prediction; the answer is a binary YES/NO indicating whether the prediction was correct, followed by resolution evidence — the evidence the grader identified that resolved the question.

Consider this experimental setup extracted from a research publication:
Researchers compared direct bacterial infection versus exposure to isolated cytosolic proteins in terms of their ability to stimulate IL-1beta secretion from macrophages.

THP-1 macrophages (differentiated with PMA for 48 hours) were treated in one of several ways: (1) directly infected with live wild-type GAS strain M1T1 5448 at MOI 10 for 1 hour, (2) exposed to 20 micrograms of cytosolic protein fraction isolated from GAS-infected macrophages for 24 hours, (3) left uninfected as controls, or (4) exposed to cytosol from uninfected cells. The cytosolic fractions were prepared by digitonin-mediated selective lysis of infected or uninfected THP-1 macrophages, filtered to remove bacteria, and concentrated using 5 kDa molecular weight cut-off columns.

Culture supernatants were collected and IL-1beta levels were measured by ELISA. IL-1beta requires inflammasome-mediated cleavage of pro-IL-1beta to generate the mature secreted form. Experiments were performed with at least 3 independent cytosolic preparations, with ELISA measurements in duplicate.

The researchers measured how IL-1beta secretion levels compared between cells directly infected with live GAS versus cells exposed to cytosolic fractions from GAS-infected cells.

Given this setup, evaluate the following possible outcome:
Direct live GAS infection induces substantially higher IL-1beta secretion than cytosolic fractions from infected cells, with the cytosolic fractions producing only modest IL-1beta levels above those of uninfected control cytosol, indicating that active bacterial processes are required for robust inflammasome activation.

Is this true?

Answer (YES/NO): NO